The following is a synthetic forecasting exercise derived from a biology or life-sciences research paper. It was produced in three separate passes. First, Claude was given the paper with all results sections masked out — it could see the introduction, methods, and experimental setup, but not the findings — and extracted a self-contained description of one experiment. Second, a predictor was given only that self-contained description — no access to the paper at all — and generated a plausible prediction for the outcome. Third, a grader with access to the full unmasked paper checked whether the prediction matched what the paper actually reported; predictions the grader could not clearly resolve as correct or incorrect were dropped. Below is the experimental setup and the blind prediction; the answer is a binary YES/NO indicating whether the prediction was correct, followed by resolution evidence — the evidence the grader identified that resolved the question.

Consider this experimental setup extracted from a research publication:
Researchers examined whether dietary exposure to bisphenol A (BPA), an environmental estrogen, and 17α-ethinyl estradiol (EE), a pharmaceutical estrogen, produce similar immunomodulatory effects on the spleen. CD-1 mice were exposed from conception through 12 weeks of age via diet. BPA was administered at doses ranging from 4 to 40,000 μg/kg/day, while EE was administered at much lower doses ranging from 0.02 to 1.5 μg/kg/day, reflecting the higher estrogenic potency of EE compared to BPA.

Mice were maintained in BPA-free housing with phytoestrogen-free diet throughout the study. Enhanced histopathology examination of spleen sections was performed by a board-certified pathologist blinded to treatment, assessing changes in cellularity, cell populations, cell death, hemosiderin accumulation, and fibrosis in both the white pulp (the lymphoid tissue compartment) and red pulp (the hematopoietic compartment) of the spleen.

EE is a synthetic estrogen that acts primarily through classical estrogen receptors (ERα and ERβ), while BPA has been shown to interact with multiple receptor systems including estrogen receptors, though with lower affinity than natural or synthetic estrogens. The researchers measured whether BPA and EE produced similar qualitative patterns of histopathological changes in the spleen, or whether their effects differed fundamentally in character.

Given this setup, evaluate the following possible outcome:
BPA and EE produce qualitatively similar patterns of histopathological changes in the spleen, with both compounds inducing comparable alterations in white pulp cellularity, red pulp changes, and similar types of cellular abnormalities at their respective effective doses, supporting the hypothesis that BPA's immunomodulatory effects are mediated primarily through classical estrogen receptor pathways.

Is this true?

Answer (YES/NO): YES